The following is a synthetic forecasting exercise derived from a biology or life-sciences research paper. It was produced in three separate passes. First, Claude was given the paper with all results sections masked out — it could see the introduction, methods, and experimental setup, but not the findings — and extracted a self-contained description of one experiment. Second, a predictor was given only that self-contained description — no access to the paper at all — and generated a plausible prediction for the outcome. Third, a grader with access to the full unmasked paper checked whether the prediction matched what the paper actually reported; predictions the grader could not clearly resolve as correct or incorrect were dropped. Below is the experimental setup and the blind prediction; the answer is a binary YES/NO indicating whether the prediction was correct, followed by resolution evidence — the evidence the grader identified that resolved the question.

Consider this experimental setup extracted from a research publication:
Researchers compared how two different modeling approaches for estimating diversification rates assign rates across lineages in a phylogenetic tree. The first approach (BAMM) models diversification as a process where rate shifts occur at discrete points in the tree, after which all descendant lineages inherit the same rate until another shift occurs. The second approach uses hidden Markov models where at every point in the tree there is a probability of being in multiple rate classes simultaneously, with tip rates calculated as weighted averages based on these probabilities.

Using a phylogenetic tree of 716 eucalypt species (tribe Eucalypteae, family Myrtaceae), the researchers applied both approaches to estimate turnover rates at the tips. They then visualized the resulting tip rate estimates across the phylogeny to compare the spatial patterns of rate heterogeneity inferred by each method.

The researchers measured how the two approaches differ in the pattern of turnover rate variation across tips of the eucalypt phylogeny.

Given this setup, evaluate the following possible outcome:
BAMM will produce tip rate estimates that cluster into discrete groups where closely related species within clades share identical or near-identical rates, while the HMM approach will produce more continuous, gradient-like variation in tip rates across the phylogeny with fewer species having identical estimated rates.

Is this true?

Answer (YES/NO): YES